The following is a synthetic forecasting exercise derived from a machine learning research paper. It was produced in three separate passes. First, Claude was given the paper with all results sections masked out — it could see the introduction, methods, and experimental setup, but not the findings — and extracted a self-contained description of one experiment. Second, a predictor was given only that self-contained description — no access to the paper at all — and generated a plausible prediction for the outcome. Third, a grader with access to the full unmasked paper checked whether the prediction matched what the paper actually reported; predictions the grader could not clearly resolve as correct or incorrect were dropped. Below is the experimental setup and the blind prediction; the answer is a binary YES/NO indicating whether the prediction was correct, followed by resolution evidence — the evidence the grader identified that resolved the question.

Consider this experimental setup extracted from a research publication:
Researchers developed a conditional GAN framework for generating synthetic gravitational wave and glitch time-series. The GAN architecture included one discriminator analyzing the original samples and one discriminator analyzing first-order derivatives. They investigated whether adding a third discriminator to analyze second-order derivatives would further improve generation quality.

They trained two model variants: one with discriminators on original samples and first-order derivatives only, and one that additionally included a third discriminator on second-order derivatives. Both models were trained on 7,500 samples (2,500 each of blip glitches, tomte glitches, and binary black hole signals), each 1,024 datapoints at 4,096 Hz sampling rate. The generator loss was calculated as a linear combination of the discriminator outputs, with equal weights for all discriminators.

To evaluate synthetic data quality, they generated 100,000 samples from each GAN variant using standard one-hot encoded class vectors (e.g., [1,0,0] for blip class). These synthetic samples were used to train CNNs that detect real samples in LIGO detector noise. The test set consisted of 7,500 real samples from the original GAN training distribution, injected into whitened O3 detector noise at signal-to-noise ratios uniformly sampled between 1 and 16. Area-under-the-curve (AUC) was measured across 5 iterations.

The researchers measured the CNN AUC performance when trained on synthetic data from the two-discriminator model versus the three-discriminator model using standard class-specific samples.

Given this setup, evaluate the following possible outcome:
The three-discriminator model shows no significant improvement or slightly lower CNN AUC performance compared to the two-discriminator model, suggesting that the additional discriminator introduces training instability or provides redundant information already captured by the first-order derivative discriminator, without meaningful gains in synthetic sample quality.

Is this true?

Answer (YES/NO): YES